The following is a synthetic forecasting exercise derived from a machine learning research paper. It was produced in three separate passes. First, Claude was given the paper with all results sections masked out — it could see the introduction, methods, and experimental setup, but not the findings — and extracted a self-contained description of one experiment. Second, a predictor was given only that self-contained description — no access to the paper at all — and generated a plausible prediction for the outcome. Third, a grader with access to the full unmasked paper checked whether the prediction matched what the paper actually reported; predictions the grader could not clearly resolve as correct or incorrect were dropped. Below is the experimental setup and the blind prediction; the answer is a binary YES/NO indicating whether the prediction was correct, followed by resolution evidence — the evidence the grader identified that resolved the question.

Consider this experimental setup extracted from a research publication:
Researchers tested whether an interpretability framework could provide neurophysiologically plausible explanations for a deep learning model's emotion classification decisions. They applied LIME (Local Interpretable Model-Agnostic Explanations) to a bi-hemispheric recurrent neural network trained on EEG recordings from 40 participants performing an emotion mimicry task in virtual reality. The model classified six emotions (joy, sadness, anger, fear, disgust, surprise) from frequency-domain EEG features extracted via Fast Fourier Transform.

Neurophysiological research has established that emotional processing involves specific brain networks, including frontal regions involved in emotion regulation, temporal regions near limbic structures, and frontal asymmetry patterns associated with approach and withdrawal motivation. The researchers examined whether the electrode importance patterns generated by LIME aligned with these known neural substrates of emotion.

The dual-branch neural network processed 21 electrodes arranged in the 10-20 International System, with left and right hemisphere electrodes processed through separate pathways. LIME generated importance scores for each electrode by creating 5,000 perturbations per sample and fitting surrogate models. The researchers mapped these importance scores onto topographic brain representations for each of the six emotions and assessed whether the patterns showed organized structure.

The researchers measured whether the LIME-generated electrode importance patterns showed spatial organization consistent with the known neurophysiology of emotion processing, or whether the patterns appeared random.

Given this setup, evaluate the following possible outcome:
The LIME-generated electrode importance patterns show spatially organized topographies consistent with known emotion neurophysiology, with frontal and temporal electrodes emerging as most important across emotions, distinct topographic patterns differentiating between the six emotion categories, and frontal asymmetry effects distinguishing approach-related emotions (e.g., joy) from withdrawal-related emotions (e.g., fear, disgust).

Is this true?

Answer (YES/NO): YES